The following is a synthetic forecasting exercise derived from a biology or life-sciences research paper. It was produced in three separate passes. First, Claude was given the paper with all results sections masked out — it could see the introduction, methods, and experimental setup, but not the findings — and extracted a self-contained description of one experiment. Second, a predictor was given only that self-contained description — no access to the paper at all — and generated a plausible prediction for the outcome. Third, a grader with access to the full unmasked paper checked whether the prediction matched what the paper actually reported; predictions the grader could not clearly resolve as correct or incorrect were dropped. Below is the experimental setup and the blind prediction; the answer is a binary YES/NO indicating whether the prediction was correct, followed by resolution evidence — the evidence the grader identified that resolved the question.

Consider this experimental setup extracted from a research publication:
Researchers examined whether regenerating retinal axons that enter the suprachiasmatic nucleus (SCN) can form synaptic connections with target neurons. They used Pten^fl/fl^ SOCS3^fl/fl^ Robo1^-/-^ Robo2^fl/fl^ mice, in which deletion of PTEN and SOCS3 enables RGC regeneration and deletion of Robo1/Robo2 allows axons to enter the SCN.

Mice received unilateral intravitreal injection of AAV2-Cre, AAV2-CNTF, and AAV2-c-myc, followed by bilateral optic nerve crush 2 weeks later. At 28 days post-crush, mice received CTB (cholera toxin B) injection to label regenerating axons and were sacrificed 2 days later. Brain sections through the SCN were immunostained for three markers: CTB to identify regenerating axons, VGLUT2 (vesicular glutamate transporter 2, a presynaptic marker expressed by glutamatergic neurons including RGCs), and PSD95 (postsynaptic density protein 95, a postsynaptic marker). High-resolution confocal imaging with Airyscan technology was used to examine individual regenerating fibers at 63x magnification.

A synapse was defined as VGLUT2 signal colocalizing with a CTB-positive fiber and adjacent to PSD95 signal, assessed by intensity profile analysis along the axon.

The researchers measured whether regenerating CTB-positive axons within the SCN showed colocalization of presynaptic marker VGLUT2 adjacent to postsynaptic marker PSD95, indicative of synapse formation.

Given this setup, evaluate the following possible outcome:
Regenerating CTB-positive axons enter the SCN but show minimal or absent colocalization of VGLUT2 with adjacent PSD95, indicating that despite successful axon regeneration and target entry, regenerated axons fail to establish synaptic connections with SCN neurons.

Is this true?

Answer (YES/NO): NO